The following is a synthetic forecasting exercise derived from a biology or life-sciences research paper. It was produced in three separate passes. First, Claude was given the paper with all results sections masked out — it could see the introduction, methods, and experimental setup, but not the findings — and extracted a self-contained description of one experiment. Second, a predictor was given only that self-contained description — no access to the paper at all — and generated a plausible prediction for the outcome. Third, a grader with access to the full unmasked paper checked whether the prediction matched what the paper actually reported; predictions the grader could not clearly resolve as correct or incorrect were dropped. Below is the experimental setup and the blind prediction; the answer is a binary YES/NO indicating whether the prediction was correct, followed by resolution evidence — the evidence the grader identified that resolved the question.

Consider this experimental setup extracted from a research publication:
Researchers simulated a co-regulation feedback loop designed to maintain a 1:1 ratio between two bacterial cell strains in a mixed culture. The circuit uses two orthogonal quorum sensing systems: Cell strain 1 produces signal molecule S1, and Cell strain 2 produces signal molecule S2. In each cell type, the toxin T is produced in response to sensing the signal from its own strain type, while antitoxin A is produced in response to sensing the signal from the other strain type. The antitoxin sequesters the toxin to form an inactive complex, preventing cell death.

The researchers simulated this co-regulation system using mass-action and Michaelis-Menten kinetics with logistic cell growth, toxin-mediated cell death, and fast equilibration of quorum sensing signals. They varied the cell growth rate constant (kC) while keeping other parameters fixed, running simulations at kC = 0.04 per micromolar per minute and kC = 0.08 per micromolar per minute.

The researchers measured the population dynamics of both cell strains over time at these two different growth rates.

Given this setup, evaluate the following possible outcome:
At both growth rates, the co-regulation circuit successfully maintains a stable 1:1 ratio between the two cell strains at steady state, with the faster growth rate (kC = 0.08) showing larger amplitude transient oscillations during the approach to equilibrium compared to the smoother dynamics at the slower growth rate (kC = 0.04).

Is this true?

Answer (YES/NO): NO